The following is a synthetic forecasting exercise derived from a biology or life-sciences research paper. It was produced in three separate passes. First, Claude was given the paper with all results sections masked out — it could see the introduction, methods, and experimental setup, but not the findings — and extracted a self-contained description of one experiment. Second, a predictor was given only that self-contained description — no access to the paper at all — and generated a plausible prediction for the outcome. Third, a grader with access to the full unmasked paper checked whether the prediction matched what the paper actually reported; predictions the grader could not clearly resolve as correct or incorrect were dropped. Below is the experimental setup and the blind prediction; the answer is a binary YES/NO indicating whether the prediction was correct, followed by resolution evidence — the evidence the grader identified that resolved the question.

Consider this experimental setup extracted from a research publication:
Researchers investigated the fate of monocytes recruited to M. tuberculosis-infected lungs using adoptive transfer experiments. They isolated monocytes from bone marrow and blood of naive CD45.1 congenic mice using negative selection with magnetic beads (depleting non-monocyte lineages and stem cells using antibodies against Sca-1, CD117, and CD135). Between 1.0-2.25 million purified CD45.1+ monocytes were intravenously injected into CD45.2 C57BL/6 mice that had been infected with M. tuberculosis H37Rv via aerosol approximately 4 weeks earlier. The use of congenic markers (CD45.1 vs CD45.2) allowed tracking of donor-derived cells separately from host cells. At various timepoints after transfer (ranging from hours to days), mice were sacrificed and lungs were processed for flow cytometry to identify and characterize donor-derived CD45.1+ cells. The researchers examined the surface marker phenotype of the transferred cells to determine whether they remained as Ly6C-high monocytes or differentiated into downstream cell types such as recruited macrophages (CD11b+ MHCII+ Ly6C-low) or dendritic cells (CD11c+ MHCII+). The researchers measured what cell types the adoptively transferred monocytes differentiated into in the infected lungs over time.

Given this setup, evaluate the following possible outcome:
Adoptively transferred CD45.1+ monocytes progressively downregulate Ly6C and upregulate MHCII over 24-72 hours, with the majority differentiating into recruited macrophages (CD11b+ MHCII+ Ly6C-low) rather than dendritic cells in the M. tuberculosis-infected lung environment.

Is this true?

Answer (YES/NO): NO